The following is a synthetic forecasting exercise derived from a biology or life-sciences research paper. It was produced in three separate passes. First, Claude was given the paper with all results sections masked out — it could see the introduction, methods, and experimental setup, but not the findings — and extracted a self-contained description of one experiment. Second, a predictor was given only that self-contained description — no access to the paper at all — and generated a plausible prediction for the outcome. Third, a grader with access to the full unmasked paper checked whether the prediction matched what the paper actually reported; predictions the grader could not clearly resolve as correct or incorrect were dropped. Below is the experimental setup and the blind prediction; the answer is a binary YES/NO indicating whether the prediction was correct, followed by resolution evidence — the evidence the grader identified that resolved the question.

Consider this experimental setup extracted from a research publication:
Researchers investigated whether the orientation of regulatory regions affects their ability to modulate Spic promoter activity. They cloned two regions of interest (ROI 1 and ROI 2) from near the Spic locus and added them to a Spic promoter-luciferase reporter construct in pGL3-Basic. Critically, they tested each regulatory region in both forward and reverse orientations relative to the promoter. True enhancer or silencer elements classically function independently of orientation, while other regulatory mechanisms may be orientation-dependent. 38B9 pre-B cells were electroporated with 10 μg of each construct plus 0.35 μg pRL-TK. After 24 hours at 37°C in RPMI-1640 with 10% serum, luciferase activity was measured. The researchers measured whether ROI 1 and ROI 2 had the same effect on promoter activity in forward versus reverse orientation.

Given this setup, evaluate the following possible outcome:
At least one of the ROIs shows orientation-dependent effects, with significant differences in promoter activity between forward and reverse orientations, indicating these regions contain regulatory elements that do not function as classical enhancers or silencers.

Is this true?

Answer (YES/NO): NO